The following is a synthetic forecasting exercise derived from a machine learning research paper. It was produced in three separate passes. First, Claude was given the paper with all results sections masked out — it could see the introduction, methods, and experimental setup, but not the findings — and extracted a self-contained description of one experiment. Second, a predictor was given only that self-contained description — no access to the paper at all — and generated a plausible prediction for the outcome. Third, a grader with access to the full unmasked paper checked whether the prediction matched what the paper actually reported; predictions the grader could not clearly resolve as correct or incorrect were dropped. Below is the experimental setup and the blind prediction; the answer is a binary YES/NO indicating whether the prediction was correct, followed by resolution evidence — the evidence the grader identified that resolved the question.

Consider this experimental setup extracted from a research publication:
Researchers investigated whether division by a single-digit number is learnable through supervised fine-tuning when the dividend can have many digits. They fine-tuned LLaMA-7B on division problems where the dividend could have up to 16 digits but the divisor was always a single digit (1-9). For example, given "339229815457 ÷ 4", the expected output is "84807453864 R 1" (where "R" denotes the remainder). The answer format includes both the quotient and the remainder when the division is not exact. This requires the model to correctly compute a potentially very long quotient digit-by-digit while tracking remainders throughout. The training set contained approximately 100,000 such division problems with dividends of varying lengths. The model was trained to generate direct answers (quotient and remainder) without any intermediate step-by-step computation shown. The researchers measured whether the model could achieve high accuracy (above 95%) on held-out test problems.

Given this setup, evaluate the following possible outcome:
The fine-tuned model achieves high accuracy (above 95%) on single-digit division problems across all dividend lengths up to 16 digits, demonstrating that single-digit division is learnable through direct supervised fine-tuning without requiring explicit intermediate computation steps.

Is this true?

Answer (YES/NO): YES